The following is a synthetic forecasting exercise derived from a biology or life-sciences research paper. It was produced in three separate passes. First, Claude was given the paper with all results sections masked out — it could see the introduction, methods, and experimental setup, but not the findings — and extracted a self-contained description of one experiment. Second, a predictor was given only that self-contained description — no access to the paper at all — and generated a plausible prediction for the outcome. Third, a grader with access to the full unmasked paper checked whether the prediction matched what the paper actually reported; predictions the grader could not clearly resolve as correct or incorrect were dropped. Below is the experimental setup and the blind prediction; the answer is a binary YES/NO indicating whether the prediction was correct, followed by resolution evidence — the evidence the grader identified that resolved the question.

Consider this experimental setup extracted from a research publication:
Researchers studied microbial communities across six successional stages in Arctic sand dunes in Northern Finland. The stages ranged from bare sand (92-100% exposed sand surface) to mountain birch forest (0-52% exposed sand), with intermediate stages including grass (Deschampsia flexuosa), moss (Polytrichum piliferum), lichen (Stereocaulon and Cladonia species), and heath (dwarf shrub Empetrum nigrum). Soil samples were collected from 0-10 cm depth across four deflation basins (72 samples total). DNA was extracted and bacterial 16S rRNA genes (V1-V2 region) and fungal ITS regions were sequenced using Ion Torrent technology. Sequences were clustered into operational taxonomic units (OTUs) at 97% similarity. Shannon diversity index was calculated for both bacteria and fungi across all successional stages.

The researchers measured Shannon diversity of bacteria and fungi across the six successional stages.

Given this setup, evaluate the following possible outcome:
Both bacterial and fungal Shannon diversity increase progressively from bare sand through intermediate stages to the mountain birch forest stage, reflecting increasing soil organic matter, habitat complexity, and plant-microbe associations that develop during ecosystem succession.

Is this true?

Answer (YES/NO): NO